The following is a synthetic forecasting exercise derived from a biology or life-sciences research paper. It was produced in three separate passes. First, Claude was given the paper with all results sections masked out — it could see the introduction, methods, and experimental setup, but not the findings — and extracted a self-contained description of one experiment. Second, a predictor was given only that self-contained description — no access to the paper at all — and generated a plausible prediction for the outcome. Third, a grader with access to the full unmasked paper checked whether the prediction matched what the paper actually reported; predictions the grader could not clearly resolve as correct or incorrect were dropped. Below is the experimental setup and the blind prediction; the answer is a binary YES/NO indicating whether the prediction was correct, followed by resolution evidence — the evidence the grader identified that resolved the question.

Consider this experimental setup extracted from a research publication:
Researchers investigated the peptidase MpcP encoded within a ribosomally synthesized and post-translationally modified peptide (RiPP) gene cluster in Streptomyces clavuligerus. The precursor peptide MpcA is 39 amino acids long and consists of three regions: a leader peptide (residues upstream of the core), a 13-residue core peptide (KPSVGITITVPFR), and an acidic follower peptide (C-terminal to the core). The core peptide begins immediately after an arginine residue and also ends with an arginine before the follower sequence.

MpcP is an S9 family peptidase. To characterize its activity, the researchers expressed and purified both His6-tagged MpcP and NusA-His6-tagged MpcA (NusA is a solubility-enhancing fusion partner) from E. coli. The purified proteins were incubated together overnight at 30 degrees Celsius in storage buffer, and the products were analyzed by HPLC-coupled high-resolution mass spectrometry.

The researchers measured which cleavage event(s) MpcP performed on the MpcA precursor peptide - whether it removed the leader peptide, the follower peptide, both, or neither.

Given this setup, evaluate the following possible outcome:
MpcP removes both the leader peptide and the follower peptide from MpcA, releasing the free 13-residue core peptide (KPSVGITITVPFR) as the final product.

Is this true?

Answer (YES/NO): NO